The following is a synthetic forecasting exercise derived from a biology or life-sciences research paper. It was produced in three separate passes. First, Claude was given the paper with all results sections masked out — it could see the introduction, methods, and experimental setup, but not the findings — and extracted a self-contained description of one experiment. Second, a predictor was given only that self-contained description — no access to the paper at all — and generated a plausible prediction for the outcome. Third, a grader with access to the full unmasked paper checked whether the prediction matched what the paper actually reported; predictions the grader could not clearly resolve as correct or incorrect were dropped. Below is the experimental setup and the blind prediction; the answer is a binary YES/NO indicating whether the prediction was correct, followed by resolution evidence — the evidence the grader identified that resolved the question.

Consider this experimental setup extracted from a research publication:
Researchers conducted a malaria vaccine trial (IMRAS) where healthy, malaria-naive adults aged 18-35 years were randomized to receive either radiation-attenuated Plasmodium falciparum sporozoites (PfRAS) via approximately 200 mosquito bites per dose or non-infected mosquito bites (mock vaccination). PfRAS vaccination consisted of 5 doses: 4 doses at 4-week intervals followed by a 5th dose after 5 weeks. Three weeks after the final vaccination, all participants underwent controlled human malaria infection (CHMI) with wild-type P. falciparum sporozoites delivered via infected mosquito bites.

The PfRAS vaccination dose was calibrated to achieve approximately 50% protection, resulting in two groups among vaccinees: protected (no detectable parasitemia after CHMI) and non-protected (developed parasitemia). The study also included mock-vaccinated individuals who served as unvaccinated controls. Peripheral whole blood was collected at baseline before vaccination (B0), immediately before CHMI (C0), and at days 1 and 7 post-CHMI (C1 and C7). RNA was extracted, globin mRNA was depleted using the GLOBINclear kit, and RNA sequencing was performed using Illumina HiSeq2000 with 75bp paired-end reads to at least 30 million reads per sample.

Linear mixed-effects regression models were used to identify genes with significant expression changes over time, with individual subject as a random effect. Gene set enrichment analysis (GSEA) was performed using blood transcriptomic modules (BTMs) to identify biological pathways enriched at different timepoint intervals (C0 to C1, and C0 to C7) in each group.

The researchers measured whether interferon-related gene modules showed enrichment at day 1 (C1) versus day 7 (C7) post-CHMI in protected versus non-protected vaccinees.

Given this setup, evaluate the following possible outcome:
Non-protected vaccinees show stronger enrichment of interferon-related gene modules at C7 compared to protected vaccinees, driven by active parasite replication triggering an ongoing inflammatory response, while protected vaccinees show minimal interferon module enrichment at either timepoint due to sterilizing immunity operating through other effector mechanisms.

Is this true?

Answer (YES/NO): NO